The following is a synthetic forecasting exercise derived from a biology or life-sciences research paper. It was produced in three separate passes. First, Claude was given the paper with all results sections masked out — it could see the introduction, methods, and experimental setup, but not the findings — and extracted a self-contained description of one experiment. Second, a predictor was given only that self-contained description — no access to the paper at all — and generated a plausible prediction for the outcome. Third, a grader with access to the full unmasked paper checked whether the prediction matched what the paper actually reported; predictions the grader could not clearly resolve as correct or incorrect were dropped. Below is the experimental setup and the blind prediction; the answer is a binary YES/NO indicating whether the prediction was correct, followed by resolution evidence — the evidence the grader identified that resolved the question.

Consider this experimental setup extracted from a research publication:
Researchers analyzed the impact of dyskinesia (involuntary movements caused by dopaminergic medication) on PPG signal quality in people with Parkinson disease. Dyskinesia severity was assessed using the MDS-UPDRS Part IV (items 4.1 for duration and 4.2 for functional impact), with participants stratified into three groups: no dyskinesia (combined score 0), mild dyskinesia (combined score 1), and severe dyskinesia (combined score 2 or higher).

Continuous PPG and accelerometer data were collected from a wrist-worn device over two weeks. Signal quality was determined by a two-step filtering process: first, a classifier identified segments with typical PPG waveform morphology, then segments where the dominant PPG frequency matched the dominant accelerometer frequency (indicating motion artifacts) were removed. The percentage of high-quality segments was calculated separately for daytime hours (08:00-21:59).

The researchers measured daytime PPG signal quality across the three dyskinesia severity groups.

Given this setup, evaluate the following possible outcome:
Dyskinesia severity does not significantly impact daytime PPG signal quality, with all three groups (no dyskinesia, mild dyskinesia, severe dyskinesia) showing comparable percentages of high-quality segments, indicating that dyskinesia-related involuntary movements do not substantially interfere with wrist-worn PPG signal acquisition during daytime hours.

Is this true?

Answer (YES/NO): YES